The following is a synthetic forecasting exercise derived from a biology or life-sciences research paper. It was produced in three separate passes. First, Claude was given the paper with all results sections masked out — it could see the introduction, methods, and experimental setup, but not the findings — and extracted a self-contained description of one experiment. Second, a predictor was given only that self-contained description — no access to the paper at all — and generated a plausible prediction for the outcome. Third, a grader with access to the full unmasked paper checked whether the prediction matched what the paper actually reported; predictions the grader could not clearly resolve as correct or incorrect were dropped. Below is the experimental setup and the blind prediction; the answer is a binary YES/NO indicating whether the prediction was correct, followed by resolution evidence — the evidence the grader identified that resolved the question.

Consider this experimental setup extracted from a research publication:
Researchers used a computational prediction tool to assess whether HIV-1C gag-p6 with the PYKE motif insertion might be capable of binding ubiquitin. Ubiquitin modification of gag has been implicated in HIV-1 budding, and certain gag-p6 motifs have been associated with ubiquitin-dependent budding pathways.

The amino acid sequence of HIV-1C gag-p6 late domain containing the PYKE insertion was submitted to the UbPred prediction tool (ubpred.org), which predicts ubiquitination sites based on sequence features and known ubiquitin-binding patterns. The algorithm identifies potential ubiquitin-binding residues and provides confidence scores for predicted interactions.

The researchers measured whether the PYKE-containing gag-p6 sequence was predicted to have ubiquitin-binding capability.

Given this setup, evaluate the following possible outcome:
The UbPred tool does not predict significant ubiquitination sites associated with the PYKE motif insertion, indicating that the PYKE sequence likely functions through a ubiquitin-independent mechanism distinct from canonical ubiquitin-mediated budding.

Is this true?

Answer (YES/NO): NO